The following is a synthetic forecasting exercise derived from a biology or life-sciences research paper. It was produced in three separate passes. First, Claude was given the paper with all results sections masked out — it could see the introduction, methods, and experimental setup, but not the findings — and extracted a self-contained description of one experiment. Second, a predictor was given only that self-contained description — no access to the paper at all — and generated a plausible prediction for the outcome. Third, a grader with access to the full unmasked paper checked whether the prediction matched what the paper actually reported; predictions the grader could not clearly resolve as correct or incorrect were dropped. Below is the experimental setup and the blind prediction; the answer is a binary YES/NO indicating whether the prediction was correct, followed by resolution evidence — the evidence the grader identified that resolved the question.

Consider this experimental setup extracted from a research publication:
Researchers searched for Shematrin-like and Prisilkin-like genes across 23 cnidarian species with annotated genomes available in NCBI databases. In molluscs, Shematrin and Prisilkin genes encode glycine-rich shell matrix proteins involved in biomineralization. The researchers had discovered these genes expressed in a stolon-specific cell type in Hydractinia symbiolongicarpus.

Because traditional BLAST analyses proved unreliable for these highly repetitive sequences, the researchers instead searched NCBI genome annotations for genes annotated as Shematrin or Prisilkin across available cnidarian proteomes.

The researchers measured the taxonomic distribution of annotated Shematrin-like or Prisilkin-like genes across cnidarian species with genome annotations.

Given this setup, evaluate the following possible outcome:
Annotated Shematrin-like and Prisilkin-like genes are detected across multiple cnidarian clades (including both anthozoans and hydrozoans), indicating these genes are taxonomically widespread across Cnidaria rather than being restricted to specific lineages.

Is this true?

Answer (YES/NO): NO